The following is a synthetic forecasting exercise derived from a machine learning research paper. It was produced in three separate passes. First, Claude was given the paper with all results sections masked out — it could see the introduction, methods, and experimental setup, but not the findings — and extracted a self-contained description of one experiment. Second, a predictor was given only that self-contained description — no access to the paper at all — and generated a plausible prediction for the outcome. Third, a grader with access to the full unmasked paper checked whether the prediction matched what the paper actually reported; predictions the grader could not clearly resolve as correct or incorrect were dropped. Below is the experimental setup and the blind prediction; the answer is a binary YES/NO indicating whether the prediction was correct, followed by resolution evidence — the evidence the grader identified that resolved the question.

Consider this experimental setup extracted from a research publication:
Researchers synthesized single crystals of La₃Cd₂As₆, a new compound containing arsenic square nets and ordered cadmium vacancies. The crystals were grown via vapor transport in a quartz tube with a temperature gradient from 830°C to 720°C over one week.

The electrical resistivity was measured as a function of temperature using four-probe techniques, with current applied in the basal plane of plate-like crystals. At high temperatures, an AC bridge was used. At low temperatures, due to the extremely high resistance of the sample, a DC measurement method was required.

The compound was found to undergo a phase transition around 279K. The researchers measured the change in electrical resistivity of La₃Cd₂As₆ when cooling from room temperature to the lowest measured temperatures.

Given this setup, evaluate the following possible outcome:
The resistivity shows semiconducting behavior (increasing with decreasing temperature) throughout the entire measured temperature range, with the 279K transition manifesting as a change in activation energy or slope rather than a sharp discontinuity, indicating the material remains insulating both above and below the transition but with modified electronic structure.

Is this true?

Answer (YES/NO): NO